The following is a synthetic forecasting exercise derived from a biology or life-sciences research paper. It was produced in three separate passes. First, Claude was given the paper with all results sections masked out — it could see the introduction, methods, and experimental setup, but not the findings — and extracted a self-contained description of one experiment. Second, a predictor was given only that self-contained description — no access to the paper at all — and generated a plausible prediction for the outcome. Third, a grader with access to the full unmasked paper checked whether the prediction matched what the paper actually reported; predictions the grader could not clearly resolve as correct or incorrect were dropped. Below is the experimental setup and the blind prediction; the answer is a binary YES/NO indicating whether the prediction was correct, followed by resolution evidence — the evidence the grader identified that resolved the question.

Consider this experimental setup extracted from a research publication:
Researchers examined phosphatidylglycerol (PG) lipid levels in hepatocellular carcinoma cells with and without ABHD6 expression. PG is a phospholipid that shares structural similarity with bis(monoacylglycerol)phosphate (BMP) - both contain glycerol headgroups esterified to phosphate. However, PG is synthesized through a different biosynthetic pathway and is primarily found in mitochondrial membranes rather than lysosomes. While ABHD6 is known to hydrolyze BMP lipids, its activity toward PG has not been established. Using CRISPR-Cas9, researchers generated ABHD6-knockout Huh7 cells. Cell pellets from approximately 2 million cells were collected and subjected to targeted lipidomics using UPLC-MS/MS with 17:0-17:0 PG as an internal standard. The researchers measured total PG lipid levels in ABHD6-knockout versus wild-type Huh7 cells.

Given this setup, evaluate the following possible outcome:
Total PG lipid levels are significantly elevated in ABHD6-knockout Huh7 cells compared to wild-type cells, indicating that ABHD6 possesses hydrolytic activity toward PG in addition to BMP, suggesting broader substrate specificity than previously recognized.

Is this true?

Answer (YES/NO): YES